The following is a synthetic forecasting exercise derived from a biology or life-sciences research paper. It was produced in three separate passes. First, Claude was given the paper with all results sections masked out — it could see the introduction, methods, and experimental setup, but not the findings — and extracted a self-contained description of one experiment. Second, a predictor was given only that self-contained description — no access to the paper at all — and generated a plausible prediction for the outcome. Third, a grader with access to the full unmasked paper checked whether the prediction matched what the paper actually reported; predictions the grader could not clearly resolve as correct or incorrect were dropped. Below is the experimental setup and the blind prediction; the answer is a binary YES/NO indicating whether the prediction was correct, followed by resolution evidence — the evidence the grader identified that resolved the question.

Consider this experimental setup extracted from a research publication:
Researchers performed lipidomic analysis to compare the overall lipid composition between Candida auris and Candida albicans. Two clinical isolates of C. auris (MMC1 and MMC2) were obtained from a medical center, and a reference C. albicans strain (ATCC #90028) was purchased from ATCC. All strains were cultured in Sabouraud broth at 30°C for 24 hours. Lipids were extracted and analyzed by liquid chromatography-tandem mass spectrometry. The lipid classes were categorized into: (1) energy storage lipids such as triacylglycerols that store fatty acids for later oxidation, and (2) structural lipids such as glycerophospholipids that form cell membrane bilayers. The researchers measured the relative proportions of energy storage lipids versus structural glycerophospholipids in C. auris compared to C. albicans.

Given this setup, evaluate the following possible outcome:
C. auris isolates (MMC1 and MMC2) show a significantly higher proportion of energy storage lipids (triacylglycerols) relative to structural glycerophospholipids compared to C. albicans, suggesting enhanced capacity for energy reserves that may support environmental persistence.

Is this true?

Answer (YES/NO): NO